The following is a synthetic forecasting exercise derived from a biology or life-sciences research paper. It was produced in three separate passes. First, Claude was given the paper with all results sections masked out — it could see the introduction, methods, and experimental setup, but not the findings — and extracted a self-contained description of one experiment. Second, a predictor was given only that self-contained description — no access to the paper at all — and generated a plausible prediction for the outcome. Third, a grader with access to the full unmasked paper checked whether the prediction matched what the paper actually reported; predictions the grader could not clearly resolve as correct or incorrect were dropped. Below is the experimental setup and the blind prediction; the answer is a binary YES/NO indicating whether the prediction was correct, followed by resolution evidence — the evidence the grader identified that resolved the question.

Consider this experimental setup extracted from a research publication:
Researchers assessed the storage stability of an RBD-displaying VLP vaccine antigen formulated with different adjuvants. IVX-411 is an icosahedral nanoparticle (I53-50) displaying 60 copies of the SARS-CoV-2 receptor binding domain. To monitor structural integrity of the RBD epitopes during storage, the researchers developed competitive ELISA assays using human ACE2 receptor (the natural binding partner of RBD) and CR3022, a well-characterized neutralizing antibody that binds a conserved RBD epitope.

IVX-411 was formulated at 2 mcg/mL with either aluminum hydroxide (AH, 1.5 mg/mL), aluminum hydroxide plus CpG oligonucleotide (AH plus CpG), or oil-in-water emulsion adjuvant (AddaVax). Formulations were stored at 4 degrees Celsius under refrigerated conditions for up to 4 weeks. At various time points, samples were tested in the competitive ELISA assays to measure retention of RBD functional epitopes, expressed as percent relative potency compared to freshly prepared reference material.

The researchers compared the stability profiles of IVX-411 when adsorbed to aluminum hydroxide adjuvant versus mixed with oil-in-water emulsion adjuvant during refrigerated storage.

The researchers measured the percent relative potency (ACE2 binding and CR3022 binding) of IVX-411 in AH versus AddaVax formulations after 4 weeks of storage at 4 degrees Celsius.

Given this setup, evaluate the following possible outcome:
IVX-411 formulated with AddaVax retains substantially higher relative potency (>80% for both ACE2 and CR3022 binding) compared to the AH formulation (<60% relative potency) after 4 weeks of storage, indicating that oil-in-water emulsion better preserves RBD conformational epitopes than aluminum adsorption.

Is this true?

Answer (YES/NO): NO